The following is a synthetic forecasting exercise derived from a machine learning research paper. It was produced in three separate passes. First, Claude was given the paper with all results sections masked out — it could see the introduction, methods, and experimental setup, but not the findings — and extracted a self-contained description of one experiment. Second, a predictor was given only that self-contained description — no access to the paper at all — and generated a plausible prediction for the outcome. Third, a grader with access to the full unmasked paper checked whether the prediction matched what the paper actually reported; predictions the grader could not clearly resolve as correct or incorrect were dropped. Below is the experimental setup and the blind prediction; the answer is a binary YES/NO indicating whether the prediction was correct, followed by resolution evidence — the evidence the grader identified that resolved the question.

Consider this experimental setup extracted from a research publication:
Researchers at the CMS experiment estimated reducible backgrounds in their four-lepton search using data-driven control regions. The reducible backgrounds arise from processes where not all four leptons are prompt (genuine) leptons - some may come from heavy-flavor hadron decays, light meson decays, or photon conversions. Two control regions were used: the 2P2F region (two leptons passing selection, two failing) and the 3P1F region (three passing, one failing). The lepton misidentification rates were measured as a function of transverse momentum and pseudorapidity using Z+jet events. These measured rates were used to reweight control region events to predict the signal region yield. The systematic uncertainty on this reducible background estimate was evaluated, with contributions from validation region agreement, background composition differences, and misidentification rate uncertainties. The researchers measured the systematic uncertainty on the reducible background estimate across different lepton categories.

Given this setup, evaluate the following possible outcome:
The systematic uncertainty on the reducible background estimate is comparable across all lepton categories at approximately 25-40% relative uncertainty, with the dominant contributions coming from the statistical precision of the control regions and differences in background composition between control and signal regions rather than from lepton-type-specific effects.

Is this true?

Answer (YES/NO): NO